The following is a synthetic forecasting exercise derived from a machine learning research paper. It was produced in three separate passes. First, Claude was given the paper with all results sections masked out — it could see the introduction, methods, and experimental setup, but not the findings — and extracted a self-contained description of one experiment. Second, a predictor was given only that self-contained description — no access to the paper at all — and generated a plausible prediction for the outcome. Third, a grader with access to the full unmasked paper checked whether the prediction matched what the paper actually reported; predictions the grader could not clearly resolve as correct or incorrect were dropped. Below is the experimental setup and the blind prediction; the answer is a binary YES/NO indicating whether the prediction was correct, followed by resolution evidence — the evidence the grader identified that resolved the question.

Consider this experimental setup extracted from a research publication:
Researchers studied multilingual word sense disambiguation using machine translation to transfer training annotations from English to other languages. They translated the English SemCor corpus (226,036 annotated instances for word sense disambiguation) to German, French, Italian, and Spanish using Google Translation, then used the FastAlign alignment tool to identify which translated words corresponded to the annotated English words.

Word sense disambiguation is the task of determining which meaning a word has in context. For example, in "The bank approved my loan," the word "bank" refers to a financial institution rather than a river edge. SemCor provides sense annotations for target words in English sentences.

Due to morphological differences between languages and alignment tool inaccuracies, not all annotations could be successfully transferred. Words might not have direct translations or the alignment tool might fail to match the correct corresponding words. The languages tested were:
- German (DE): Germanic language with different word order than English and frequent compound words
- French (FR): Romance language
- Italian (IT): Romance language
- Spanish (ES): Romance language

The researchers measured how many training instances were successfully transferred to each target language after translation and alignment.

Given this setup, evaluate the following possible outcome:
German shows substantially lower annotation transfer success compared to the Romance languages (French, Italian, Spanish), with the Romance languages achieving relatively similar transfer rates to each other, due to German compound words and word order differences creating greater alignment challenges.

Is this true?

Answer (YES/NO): NO